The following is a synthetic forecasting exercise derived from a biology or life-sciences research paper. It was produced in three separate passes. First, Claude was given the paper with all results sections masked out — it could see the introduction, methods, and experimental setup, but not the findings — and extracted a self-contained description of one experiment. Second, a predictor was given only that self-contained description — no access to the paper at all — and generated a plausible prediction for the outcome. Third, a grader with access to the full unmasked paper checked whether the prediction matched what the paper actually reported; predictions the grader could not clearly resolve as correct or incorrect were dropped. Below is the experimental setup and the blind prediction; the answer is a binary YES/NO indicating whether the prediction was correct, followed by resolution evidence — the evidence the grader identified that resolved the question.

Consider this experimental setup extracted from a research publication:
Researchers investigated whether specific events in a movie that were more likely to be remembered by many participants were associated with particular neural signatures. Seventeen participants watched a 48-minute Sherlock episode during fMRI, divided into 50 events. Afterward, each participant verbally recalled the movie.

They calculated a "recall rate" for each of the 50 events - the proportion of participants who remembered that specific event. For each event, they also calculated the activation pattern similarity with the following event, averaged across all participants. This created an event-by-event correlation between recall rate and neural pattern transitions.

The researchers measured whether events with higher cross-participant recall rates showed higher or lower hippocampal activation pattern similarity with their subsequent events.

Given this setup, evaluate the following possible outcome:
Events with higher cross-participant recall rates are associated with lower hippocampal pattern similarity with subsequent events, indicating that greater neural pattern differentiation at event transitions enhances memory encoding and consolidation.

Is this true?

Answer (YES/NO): YES